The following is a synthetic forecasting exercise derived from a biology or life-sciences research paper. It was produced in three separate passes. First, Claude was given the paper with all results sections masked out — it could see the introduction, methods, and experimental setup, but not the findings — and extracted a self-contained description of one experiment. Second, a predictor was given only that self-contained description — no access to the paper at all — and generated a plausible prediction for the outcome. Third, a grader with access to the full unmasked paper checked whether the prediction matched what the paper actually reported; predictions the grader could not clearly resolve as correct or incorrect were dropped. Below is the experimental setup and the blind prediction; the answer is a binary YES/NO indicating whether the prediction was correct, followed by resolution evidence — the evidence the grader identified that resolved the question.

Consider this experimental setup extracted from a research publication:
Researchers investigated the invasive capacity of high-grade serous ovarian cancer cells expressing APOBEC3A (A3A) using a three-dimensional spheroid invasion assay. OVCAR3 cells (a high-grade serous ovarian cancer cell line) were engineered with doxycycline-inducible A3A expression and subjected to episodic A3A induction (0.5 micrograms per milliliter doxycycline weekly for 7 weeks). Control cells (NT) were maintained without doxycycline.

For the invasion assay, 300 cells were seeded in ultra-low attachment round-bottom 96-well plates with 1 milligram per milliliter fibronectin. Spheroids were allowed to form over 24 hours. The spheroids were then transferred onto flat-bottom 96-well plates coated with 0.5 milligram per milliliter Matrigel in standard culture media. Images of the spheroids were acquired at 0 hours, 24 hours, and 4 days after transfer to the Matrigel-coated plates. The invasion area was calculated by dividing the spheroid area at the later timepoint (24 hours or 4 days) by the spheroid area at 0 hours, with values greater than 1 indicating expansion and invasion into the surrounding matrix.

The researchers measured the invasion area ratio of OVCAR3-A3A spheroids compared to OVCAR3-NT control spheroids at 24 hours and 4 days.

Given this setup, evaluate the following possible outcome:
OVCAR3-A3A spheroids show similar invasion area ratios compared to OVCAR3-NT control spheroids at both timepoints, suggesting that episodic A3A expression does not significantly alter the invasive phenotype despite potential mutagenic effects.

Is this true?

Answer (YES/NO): NO